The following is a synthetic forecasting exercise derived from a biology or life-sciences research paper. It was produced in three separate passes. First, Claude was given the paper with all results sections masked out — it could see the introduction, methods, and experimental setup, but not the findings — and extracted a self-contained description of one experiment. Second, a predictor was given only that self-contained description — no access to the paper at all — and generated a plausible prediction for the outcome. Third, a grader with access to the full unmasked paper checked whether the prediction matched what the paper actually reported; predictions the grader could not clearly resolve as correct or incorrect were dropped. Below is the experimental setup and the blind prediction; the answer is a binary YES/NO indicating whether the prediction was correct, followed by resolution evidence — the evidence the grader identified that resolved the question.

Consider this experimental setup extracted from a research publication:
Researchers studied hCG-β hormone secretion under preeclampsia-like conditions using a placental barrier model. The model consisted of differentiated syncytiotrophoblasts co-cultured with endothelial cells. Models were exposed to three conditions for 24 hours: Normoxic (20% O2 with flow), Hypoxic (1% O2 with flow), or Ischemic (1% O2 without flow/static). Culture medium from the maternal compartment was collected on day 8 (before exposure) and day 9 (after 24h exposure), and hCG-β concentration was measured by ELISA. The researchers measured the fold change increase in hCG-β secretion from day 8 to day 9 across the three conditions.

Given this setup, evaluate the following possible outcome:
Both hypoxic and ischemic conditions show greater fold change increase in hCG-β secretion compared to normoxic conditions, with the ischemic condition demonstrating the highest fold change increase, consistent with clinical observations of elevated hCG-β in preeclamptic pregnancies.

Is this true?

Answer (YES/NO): NO